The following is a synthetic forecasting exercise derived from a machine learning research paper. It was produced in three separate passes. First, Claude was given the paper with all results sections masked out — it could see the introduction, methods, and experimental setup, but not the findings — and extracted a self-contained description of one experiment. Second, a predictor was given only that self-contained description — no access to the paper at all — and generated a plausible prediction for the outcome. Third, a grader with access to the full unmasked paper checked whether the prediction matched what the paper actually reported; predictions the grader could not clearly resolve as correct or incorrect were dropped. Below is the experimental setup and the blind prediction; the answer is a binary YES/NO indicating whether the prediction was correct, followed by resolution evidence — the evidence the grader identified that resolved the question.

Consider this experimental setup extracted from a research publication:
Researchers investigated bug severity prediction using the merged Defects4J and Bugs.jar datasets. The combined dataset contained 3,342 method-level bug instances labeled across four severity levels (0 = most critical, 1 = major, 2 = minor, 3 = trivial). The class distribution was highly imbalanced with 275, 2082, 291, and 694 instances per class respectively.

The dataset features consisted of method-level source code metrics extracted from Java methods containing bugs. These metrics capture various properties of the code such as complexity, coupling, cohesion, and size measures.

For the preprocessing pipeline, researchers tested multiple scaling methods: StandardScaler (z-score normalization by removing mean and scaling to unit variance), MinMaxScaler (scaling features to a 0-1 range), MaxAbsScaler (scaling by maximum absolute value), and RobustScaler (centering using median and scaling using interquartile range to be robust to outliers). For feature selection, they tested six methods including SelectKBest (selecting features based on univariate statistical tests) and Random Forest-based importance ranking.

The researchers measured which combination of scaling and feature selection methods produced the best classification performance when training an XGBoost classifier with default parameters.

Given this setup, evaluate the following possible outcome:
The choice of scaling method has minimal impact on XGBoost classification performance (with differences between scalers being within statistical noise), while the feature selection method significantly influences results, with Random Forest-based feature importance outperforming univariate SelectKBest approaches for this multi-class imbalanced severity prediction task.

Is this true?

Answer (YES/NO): NO